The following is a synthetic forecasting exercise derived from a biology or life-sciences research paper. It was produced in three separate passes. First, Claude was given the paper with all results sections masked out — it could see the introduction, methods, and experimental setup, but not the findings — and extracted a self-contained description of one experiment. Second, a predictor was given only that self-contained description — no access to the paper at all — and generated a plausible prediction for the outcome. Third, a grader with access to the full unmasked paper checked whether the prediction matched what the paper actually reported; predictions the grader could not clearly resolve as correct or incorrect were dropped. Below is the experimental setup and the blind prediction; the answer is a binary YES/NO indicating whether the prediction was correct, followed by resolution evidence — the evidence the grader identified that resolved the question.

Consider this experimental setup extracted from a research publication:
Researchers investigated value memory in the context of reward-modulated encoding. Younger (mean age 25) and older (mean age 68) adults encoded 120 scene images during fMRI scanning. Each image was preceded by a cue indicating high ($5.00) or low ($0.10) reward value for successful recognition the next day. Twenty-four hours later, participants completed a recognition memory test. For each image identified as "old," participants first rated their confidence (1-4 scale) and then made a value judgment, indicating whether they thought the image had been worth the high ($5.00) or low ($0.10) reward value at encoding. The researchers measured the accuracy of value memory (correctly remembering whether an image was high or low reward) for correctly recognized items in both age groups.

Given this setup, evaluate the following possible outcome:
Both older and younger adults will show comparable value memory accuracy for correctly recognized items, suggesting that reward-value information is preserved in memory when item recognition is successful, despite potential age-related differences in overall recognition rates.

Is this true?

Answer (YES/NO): YES